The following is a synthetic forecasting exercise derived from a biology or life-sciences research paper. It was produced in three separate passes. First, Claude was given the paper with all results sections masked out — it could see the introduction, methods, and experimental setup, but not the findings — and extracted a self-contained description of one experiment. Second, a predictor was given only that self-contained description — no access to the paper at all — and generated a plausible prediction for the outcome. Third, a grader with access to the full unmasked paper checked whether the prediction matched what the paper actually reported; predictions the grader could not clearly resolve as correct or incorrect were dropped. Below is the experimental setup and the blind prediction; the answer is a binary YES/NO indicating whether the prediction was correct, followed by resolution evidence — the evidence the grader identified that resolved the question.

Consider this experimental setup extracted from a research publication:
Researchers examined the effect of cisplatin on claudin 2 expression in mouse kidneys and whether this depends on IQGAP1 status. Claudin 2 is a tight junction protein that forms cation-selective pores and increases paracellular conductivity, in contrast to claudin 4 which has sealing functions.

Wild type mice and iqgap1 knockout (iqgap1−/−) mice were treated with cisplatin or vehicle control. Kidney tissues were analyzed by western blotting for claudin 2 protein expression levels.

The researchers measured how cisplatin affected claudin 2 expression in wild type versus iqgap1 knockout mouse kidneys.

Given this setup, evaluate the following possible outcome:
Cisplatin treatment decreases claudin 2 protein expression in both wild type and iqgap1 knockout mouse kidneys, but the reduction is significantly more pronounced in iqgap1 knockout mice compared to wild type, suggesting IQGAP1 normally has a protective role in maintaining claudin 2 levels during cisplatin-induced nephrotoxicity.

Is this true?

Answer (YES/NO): NO